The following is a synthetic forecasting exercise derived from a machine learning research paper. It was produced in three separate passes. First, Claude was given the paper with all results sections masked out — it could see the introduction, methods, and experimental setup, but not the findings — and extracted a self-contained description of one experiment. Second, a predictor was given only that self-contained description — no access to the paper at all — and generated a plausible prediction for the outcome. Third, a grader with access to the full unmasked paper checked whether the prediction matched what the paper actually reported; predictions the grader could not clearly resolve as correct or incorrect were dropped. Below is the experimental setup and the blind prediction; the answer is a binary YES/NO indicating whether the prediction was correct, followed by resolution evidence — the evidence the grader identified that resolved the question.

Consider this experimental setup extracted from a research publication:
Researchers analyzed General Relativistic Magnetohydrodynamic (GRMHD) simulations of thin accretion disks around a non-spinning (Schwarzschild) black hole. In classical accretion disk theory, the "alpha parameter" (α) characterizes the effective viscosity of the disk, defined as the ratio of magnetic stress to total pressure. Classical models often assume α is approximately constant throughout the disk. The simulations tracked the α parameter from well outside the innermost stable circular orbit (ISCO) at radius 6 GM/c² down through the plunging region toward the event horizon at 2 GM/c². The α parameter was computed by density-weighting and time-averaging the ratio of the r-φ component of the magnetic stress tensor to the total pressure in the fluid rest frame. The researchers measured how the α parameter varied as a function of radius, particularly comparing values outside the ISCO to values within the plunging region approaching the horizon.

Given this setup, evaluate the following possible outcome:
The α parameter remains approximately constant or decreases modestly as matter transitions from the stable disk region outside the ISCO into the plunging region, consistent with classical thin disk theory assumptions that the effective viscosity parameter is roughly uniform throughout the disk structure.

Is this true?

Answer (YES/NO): NO